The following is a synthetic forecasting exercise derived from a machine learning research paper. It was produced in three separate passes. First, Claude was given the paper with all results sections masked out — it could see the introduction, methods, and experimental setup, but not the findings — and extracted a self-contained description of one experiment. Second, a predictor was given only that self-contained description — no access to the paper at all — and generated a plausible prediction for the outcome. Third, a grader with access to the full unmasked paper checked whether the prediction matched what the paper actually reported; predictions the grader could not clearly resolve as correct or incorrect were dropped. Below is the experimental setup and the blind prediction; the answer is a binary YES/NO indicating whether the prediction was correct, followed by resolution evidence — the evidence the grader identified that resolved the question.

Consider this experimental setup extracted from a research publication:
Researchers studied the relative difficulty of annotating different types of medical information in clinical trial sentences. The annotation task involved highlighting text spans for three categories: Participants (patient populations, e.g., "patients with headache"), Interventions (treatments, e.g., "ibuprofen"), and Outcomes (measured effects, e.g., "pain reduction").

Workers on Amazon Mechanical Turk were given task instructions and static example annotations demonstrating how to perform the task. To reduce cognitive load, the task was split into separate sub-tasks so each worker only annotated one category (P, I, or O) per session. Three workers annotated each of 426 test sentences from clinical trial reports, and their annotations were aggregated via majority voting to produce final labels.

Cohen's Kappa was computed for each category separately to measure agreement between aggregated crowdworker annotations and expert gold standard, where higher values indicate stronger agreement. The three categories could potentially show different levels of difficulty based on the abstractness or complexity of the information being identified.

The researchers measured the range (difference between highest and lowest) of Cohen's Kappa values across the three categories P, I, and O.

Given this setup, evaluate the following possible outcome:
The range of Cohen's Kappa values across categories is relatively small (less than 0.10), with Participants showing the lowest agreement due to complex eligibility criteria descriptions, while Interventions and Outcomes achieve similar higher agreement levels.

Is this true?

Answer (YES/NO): NO